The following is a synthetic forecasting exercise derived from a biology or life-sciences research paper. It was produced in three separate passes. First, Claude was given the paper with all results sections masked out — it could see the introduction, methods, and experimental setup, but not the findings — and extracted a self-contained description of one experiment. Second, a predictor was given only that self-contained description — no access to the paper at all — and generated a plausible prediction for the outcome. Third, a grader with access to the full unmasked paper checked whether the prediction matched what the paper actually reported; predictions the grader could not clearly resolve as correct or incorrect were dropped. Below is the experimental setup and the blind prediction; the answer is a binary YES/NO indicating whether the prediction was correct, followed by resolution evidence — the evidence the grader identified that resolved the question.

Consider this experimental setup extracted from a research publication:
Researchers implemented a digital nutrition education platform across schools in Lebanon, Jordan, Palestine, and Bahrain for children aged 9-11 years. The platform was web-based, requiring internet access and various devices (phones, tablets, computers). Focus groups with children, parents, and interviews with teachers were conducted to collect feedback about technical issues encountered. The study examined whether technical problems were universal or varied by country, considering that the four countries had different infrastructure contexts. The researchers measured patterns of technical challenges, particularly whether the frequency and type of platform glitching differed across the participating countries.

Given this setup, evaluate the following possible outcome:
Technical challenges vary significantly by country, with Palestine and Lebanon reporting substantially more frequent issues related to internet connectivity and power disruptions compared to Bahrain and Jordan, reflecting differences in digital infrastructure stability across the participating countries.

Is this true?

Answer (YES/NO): NO